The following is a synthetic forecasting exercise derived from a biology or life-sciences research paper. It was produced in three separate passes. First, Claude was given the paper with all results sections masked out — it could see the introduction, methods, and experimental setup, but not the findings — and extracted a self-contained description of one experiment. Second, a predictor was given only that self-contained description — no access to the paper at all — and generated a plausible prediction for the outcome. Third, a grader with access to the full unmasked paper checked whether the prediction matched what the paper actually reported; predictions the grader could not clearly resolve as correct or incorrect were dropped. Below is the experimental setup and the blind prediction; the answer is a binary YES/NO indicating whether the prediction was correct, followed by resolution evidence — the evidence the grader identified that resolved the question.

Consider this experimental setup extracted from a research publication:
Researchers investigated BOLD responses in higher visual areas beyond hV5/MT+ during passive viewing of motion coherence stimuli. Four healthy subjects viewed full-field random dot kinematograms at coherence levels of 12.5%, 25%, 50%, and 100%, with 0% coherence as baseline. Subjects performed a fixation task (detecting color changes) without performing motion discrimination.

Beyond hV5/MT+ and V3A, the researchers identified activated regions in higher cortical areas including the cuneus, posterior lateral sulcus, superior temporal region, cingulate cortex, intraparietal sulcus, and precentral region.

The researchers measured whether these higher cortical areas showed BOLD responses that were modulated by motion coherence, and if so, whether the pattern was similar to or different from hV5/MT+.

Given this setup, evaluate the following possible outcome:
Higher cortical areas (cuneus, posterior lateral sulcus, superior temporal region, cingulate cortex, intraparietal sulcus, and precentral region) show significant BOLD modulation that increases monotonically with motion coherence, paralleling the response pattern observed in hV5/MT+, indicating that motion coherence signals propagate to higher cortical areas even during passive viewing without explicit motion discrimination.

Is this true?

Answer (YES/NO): NO